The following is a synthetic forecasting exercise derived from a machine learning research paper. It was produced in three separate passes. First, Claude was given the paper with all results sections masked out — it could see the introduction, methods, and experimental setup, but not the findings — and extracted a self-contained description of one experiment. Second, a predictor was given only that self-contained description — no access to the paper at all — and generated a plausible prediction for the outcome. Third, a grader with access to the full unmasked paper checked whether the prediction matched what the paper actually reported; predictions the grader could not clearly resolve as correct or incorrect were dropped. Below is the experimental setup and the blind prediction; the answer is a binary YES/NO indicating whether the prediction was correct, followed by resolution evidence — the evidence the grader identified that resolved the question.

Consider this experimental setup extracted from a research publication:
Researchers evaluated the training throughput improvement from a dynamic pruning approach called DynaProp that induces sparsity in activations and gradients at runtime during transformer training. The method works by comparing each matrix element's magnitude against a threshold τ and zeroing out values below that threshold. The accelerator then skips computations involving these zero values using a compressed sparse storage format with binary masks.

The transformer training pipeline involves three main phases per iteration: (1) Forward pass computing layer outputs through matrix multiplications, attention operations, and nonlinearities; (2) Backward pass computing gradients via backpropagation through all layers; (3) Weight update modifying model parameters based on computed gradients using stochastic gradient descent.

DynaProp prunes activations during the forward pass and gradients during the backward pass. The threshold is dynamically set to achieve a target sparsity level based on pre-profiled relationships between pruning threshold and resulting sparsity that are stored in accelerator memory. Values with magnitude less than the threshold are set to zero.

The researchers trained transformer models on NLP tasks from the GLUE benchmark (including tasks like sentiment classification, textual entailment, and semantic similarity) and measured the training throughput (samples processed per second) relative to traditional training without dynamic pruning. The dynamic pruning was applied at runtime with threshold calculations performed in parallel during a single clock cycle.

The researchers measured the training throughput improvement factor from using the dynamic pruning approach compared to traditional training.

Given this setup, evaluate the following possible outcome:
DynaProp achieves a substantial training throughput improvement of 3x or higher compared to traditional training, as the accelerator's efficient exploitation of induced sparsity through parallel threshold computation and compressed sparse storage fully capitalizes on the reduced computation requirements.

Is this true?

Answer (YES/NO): NO